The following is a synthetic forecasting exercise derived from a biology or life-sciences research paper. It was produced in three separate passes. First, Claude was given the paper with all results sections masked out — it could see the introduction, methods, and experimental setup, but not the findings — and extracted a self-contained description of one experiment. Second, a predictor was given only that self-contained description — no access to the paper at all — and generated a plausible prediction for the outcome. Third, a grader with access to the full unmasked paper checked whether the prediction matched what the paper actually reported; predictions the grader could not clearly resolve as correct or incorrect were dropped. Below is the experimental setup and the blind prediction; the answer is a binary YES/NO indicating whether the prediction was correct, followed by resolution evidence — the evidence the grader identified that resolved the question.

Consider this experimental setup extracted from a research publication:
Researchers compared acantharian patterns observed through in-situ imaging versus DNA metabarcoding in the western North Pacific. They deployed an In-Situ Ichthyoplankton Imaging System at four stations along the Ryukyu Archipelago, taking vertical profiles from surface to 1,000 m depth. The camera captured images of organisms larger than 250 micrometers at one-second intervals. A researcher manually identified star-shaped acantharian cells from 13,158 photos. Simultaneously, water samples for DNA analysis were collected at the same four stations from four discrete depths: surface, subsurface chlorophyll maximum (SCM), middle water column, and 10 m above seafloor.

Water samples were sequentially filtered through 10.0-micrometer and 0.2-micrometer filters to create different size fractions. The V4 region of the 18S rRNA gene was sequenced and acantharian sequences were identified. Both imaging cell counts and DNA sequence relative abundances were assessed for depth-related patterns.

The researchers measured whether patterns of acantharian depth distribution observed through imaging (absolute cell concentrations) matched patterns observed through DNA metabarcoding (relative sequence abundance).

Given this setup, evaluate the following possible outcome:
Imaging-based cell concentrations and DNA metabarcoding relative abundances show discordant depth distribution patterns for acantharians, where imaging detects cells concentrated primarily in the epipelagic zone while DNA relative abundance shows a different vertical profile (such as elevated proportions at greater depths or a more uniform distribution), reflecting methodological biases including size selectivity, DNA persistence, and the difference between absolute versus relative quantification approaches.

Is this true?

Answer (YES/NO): YES